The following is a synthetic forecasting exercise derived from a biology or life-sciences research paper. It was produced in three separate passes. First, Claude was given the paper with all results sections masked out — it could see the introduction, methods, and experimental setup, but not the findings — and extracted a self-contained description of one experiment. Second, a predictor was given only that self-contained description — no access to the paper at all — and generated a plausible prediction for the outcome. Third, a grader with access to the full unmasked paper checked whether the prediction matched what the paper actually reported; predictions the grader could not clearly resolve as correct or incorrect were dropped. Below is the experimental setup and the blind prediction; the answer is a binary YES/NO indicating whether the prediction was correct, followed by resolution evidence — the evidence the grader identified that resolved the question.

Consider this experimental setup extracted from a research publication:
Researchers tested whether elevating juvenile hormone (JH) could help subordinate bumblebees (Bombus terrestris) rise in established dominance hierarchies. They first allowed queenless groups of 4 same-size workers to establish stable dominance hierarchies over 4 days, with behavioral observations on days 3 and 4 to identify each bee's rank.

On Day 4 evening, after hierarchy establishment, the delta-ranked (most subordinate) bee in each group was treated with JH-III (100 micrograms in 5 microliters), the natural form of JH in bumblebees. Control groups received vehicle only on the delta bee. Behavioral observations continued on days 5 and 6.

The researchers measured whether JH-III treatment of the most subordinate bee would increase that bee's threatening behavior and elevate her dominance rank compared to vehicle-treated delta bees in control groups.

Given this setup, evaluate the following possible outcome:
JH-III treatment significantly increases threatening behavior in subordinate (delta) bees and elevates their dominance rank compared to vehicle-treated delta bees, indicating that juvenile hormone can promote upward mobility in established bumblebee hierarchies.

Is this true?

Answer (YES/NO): NO